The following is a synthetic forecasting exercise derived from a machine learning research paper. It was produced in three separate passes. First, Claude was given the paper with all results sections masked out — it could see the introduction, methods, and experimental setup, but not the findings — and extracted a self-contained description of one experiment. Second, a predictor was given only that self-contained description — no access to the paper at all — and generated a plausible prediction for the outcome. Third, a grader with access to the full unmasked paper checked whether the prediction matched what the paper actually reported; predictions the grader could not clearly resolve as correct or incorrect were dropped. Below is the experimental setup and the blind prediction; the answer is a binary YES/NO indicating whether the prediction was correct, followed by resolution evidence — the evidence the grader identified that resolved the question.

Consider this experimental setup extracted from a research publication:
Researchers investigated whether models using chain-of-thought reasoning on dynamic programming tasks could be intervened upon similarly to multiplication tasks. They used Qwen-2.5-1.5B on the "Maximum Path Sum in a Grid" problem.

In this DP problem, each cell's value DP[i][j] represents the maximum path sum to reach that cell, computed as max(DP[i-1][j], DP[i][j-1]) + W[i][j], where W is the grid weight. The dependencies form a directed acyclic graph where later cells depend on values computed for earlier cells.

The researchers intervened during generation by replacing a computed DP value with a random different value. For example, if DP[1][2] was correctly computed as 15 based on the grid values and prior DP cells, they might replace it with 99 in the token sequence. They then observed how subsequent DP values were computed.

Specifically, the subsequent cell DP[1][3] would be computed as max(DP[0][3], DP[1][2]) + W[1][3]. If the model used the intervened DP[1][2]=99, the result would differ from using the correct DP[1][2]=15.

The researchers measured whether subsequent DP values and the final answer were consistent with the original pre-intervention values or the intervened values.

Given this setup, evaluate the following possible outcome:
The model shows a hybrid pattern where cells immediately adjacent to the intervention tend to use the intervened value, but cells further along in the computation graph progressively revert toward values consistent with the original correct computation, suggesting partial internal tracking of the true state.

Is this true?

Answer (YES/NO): NO